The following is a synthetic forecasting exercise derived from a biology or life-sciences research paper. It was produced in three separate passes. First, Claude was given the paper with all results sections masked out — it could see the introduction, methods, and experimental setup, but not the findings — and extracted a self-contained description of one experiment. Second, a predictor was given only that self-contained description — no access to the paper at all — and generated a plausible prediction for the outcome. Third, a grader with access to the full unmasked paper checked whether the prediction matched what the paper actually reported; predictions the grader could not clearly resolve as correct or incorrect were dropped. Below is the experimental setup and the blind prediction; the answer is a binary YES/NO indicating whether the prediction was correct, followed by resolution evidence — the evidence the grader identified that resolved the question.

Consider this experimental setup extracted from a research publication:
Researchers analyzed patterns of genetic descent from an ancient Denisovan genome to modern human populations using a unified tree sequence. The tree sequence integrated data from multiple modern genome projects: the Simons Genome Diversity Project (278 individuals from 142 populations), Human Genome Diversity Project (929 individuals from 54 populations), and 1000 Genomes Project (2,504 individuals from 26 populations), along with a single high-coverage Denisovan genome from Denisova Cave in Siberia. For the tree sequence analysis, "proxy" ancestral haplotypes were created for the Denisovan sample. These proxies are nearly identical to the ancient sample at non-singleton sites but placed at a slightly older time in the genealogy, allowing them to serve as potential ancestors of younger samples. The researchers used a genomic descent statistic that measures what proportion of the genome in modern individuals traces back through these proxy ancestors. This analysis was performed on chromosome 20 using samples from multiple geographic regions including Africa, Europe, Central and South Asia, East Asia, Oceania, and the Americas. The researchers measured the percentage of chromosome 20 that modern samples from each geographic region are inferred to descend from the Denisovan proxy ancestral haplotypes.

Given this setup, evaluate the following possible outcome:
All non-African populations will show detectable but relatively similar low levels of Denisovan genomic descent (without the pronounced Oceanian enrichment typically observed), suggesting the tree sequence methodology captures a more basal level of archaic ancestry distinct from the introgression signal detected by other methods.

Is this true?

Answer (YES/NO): NO